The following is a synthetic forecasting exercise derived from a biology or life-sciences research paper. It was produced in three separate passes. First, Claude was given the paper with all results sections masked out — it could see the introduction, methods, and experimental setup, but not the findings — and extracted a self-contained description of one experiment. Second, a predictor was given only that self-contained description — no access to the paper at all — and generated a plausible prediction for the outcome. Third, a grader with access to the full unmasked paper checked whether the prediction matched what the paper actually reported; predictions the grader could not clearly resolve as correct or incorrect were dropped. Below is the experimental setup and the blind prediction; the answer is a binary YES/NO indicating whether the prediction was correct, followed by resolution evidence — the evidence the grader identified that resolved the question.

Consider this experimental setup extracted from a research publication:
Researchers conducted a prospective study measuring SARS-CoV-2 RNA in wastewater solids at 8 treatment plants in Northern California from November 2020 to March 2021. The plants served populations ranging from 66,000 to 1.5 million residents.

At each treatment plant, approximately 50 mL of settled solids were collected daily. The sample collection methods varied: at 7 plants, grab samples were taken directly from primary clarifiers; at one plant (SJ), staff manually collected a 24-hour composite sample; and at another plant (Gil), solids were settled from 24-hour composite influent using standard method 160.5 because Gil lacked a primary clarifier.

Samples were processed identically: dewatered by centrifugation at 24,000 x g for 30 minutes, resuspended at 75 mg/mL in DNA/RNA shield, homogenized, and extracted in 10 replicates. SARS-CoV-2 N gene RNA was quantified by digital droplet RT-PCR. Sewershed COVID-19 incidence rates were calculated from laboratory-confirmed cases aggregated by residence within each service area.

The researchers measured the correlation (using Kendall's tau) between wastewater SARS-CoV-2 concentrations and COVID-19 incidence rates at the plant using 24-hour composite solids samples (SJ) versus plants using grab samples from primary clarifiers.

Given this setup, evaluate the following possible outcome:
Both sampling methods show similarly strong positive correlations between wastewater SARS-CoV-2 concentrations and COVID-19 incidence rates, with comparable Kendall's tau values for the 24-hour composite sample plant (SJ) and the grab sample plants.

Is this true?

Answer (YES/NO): YES